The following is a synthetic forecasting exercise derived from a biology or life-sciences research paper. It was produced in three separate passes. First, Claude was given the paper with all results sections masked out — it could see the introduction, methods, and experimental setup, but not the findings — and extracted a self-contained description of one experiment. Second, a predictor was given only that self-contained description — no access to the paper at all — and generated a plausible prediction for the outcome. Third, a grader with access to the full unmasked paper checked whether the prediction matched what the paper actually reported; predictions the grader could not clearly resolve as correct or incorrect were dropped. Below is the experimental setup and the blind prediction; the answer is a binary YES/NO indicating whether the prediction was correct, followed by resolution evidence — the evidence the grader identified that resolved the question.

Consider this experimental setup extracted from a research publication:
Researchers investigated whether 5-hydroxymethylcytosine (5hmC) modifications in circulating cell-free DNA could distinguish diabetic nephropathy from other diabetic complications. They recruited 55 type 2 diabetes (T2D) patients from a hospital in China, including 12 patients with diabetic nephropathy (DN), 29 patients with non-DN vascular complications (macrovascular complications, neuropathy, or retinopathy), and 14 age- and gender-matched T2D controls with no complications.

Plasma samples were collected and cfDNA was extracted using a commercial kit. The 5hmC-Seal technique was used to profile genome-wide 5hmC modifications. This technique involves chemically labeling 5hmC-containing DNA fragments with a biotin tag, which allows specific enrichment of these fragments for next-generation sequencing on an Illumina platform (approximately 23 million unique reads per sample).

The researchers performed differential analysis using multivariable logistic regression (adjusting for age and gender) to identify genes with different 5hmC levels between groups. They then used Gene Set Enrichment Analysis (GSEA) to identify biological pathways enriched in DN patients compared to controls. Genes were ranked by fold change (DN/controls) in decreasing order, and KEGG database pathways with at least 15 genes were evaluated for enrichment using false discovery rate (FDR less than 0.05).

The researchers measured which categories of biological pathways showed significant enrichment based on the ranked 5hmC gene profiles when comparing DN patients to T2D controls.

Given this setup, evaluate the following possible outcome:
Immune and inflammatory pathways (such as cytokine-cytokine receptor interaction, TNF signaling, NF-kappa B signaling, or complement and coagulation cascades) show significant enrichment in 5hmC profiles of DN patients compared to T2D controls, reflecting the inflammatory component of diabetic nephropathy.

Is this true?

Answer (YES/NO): YES